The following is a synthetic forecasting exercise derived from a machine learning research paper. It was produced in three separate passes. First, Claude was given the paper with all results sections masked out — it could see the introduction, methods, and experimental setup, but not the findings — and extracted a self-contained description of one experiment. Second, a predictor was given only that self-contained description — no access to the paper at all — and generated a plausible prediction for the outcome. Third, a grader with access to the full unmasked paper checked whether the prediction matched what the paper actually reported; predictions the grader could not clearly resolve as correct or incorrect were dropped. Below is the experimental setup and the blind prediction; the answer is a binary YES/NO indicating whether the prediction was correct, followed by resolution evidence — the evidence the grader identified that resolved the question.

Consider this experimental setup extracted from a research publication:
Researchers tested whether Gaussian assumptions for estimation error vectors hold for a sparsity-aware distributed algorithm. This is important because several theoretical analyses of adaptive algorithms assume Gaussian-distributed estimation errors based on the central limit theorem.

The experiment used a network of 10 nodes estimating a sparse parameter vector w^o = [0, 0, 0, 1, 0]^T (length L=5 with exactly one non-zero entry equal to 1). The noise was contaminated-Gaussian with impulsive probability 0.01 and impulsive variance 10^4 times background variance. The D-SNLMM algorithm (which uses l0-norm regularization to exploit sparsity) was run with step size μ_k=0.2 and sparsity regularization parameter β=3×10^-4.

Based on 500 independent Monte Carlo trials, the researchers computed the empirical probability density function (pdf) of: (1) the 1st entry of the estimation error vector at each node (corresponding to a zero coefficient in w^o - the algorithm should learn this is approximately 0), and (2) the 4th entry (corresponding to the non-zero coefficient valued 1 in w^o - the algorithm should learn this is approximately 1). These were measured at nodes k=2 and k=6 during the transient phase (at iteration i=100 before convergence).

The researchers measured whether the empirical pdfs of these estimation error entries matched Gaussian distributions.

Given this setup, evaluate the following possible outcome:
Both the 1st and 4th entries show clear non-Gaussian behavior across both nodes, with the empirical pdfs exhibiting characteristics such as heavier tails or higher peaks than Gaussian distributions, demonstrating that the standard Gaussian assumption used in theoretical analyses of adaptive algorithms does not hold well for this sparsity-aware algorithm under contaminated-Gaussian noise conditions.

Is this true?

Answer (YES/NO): NO